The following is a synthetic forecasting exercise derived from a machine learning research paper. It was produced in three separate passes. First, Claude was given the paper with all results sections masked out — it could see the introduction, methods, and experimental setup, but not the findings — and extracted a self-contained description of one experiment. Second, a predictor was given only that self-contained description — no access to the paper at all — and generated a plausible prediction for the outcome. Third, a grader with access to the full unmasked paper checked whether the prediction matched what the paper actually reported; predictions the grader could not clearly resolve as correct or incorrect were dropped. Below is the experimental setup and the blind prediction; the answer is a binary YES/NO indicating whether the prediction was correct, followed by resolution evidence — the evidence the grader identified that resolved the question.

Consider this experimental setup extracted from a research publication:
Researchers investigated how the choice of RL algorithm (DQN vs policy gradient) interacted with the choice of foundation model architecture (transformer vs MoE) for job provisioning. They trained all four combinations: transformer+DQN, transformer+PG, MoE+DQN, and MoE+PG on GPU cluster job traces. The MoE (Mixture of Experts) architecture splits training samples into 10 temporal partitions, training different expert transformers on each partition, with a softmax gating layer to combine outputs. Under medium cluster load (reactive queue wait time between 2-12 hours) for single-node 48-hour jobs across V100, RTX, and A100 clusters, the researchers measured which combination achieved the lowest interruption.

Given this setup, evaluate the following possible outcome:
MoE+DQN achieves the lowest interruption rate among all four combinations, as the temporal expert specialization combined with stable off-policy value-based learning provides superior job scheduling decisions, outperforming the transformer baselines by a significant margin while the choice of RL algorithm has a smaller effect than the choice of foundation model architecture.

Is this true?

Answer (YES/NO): NO